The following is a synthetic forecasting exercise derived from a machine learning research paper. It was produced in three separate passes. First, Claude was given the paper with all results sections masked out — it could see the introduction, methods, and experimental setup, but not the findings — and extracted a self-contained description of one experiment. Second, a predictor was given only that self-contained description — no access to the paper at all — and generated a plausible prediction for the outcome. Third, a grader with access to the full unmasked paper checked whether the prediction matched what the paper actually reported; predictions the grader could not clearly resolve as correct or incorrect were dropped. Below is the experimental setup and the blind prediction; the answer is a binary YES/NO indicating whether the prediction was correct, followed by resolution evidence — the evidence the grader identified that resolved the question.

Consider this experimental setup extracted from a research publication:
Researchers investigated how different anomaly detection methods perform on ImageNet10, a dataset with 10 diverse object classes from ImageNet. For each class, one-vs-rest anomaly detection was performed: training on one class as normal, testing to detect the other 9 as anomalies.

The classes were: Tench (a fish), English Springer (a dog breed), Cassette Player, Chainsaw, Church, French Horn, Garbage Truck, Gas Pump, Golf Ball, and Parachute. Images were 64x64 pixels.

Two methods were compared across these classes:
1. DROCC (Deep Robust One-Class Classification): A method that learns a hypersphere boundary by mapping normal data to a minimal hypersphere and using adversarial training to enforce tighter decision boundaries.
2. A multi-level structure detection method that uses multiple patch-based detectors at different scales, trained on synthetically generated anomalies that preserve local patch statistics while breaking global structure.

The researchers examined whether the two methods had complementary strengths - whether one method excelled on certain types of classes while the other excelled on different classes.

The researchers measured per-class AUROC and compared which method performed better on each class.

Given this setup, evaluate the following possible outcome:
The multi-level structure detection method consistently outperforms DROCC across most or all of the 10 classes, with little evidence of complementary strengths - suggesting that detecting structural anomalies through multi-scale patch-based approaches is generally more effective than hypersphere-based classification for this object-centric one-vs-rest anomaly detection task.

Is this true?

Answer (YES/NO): NO